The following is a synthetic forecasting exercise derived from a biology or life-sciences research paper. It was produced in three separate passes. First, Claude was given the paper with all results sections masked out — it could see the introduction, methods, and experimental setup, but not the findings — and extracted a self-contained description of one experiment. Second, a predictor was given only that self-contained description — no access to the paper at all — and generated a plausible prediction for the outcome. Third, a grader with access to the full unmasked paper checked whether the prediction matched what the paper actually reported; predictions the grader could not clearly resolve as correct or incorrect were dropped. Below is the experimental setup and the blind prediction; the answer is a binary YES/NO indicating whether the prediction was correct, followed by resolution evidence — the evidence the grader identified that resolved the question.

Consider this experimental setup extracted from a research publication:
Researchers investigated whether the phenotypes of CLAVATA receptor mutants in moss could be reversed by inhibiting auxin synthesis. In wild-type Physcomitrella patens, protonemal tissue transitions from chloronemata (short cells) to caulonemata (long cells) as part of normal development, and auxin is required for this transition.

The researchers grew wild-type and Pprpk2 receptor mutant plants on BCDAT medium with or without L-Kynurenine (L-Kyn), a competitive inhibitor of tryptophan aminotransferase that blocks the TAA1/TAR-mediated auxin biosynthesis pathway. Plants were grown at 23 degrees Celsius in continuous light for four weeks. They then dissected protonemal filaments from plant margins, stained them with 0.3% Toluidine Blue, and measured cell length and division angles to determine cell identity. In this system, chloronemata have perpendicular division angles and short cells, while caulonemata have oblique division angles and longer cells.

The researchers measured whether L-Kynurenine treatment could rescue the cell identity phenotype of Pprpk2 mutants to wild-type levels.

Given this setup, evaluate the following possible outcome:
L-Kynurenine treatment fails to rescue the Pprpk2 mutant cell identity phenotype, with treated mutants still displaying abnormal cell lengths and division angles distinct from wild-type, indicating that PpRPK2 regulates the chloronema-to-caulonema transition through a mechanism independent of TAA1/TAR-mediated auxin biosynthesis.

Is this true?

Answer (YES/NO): NO